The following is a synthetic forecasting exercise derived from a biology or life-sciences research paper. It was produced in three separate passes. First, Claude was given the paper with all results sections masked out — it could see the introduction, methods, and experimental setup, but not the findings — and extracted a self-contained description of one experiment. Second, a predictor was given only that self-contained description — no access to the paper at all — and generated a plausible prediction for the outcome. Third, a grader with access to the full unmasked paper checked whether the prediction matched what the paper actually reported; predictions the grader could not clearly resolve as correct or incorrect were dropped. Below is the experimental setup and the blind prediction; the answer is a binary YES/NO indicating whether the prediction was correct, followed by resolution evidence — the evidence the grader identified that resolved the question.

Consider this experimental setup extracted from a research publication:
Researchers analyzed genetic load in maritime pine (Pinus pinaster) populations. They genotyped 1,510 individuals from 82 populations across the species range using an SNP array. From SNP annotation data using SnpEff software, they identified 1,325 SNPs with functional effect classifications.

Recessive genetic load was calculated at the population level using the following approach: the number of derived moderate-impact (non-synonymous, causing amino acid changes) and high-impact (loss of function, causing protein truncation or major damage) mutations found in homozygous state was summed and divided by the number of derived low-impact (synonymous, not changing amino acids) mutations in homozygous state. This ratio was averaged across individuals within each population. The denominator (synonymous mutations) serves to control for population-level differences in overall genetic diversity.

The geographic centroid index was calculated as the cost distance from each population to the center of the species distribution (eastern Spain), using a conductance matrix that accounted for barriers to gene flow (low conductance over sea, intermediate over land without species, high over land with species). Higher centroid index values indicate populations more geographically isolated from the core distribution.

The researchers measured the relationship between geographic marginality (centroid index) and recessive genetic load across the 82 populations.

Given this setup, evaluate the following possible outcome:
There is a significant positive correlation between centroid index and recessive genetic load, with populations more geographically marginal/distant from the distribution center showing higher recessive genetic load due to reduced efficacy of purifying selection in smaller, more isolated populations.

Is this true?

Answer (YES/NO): NO